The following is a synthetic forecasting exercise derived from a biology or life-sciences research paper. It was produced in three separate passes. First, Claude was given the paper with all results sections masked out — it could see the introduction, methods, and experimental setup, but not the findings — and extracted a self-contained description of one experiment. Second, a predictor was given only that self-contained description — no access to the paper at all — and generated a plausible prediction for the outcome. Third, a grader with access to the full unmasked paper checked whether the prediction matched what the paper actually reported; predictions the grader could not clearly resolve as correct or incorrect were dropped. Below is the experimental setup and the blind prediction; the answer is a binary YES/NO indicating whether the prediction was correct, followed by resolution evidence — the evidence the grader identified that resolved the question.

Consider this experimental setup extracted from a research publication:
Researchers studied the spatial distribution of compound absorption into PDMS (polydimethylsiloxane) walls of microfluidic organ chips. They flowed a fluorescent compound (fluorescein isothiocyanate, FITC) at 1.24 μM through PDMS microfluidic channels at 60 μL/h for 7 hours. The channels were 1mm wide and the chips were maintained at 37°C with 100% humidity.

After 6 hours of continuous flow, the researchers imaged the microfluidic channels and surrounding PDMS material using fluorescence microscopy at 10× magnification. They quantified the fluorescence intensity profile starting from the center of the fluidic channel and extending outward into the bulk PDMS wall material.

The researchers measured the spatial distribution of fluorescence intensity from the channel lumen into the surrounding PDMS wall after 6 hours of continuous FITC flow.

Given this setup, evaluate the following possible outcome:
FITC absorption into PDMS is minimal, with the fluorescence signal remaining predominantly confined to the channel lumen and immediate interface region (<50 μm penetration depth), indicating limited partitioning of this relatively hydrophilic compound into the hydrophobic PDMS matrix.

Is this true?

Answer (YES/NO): NO